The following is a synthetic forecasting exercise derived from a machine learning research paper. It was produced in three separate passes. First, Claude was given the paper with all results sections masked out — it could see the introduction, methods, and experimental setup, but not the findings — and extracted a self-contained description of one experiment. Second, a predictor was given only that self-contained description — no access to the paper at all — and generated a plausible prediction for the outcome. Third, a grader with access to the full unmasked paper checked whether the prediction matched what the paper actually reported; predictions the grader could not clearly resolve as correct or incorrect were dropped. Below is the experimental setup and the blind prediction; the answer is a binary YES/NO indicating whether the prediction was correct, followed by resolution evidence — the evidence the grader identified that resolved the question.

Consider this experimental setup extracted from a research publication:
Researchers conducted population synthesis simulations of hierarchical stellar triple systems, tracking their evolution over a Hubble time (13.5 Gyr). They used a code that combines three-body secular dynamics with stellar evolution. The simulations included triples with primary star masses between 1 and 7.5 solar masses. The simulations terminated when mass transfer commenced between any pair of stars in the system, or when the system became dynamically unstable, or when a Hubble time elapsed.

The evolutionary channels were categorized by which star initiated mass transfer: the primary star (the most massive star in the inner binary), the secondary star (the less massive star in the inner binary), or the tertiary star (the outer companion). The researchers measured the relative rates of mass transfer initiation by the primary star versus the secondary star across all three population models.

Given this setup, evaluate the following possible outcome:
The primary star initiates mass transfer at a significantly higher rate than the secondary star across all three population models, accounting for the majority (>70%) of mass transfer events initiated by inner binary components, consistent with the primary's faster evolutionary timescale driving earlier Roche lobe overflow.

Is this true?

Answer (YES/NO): YES